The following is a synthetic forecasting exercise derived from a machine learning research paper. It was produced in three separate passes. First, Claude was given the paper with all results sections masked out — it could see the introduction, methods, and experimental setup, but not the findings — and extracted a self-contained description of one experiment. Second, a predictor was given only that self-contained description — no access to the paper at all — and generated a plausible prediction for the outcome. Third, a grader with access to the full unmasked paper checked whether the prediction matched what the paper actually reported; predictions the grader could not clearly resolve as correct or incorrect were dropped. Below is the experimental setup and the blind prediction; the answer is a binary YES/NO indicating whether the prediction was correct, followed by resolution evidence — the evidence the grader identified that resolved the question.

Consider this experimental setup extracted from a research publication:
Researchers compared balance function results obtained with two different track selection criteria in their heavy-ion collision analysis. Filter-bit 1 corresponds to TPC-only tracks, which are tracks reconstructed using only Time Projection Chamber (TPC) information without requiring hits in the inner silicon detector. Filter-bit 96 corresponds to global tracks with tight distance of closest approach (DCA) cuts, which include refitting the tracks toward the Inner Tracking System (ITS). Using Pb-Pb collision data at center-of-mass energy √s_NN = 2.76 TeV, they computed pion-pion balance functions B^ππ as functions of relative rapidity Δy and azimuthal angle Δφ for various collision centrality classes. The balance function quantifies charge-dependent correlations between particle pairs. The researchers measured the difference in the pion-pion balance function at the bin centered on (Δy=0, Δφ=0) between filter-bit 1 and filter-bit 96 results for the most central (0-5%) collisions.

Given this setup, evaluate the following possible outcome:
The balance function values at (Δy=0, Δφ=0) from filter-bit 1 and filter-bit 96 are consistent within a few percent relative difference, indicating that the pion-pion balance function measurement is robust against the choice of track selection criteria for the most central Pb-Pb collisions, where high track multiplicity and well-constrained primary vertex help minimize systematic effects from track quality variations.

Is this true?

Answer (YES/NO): NO